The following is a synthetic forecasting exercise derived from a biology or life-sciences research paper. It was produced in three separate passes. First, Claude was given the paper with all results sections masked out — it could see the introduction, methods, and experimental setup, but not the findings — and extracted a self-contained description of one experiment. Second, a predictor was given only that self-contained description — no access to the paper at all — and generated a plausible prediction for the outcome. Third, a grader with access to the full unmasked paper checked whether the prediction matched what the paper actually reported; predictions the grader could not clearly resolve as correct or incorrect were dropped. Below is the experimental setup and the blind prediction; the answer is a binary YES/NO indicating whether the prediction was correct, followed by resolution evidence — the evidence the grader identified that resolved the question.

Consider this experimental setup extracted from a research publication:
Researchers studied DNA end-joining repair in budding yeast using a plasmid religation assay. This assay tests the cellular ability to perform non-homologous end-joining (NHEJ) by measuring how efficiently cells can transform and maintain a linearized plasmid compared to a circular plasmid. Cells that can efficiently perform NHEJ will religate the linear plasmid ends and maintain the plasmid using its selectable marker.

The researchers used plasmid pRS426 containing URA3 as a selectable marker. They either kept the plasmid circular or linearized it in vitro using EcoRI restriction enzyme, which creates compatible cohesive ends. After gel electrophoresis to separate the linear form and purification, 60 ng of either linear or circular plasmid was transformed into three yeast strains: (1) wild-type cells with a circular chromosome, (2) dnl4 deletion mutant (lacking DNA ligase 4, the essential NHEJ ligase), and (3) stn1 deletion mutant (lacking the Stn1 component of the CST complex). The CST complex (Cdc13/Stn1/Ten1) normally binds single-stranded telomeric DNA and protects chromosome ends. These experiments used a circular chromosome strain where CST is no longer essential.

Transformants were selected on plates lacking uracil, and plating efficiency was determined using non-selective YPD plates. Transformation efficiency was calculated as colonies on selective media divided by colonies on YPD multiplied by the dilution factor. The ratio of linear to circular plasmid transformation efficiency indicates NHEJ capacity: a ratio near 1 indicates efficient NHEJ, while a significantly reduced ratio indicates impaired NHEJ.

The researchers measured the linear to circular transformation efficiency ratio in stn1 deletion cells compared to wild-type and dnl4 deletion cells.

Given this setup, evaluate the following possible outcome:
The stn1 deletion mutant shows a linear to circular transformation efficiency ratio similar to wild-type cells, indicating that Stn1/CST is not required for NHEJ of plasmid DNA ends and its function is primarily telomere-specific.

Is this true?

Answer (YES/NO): NO